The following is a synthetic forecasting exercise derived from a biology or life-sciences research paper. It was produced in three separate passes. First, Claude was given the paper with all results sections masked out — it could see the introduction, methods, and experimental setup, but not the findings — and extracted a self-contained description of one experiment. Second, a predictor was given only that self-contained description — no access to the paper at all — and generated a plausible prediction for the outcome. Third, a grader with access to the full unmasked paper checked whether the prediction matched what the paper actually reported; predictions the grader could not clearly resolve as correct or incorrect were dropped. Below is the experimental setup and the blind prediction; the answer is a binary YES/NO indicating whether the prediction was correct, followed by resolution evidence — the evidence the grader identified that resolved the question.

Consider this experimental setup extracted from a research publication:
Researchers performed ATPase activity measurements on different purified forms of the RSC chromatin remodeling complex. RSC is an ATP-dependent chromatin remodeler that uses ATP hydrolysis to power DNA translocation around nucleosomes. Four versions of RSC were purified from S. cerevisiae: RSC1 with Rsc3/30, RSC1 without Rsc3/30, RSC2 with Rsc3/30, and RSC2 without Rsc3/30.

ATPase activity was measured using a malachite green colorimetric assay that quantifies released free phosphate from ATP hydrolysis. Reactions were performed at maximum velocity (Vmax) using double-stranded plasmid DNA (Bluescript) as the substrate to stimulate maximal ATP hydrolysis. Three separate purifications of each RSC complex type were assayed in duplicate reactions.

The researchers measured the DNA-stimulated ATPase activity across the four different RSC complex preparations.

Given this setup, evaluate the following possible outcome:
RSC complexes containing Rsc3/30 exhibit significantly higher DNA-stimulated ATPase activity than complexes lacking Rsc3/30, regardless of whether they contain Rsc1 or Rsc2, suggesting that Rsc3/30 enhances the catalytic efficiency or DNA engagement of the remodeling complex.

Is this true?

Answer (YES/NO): NO